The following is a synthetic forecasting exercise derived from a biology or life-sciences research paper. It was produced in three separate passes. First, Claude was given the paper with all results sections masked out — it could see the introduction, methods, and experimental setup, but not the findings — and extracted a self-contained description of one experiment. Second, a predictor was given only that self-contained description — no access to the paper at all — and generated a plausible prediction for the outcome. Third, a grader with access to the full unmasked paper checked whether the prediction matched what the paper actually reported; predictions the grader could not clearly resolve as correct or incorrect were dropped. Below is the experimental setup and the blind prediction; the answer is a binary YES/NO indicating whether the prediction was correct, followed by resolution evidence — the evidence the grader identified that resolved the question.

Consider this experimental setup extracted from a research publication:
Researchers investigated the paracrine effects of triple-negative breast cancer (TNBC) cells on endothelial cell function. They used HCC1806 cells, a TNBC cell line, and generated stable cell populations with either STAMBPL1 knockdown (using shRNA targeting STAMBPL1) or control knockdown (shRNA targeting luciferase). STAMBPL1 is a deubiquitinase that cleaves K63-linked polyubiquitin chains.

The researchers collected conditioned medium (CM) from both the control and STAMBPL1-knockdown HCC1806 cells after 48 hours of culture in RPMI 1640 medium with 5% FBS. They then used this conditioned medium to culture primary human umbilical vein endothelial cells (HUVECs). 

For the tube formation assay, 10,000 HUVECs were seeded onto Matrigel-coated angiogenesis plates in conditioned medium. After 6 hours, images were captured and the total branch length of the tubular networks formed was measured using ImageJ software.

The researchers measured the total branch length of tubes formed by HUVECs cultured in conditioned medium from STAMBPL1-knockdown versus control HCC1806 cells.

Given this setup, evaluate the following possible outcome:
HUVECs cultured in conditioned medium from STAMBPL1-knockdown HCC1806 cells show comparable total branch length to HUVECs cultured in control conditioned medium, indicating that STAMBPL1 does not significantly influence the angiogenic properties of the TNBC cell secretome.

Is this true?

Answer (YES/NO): NO